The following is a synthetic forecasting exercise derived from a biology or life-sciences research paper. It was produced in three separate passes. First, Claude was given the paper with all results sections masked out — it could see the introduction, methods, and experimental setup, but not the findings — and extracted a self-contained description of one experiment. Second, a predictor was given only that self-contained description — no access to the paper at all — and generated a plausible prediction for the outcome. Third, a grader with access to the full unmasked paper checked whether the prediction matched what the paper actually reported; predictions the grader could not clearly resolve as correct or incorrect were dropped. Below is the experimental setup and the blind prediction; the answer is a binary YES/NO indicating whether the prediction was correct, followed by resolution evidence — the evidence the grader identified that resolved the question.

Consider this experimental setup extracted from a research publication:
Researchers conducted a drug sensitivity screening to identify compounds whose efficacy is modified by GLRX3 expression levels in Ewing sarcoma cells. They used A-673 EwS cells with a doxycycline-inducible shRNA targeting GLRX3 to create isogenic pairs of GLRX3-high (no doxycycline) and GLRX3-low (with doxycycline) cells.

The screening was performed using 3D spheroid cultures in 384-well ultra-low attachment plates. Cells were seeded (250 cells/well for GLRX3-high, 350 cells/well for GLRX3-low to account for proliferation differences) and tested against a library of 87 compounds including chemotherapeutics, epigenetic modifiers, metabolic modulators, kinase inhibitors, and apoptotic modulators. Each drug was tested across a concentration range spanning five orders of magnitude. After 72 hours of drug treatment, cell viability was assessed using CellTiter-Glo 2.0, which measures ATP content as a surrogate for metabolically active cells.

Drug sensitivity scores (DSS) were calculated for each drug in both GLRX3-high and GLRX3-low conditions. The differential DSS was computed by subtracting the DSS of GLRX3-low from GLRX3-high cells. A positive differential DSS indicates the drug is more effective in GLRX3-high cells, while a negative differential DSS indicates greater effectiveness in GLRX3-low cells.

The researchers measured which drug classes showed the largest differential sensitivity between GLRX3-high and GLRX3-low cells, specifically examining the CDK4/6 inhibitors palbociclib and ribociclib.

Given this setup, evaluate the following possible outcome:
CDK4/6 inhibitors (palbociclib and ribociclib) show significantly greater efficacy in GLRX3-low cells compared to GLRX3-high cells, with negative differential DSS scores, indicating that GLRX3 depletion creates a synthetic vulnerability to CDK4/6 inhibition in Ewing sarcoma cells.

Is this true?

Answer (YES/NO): NO